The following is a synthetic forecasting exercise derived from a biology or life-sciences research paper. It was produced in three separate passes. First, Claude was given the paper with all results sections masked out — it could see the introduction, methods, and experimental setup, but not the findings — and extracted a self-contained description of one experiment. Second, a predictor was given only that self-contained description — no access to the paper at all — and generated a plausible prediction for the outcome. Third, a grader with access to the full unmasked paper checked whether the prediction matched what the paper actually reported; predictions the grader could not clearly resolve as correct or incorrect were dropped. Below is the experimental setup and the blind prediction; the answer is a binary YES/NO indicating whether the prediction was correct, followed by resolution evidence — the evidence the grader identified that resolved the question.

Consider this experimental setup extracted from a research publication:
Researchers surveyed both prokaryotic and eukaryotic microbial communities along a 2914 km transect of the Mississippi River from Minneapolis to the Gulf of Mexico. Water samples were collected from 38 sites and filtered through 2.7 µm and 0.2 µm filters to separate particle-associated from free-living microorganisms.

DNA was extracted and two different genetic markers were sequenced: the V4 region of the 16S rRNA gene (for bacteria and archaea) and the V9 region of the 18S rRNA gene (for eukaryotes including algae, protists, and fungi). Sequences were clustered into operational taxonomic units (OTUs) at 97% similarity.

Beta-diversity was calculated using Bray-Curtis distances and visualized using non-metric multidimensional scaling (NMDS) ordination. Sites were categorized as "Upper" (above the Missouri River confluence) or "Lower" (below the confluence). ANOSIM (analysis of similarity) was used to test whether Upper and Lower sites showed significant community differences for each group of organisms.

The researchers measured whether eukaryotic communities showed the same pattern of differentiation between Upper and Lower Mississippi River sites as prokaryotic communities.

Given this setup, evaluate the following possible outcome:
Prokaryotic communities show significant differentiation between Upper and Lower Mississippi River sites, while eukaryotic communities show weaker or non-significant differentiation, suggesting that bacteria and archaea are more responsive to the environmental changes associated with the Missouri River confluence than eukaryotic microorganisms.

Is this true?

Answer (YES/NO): NO